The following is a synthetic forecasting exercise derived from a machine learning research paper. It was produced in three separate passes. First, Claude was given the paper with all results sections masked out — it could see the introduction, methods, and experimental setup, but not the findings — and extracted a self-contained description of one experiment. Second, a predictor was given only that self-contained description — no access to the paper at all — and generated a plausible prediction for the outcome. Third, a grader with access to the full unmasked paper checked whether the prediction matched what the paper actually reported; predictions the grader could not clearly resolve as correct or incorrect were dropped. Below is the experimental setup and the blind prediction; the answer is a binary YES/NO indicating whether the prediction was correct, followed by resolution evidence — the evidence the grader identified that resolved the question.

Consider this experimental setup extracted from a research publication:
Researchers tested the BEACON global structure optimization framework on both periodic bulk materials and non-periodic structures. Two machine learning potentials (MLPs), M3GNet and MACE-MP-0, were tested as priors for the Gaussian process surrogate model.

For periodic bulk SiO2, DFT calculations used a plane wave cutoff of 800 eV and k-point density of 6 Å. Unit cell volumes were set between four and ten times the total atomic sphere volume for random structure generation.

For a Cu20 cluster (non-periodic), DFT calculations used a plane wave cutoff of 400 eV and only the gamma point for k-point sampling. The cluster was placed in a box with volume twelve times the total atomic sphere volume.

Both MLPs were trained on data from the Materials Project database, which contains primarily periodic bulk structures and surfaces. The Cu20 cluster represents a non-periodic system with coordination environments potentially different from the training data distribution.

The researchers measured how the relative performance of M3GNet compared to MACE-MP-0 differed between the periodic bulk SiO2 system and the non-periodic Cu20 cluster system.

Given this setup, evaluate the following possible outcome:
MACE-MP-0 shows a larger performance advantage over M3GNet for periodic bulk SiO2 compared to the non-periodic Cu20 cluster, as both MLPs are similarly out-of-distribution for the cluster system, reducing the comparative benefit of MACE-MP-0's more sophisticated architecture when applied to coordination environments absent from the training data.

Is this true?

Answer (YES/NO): NO